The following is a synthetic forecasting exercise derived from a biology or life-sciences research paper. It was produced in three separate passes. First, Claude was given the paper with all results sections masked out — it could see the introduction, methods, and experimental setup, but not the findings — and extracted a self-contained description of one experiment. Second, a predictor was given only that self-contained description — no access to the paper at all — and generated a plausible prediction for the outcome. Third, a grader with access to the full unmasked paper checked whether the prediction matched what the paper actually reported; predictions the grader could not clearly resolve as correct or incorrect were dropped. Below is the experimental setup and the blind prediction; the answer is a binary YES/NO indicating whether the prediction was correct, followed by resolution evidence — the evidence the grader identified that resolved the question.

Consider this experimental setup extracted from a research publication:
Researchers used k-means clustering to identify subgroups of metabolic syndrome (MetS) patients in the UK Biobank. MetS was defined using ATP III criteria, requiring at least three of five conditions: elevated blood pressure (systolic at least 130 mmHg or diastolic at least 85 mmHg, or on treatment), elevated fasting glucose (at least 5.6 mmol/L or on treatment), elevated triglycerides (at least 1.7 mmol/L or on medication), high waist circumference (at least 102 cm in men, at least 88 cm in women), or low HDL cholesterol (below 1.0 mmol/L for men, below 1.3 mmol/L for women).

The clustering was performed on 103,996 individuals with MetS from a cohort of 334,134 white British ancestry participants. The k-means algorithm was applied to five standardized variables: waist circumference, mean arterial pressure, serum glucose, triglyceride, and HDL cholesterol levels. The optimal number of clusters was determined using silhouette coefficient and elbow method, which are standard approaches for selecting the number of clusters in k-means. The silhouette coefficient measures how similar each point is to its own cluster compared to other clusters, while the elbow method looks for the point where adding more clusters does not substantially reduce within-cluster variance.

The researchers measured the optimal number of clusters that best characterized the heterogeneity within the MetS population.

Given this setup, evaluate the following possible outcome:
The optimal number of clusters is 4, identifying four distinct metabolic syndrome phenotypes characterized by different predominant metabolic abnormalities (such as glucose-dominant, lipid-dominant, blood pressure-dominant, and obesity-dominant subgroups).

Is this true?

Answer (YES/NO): NO